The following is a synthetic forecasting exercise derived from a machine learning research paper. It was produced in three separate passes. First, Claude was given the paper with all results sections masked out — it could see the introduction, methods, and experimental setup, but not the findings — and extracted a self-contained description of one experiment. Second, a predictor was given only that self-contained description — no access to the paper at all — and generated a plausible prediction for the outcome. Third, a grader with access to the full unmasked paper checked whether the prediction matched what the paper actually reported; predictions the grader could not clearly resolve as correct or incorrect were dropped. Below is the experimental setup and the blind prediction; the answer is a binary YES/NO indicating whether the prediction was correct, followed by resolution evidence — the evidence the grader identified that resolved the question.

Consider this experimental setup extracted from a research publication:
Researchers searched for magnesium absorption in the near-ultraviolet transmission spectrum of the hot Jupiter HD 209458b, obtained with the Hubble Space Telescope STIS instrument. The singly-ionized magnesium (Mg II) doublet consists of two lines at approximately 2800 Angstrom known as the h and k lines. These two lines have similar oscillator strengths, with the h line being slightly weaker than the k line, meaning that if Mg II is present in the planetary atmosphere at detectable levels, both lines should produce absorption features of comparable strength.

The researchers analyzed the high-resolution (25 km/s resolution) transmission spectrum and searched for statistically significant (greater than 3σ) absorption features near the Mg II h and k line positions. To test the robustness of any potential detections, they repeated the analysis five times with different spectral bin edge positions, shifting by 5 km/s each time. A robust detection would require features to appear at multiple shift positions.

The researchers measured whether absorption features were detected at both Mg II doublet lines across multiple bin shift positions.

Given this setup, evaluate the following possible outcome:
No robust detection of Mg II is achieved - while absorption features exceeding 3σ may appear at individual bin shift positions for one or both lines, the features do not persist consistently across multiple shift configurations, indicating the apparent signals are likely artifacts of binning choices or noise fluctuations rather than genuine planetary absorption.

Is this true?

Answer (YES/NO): YES